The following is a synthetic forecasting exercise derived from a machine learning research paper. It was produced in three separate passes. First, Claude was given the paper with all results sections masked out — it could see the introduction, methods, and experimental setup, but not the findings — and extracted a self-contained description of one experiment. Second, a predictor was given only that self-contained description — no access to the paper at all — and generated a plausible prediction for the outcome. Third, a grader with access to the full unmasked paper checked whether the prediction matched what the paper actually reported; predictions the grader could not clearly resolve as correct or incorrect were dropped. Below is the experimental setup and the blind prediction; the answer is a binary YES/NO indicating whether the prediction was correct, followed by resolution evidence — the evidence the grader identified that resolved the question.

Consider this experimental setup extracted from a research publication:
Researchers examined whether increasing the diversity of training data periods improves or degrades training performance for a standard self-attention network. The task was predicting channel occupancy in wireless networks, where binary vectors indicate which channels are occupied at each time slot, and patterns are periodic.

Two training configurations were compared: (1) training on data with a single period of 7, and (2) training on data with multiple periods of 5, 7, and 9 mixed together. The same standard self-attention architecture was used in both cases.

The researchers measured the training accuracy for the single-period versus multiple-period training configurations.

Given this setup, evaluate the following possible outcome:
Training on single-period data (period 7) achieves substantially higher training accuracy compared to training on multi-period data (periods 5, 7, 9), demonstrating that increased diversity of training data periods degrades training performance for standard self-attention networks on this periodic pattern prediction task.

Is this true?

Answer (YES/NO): YES